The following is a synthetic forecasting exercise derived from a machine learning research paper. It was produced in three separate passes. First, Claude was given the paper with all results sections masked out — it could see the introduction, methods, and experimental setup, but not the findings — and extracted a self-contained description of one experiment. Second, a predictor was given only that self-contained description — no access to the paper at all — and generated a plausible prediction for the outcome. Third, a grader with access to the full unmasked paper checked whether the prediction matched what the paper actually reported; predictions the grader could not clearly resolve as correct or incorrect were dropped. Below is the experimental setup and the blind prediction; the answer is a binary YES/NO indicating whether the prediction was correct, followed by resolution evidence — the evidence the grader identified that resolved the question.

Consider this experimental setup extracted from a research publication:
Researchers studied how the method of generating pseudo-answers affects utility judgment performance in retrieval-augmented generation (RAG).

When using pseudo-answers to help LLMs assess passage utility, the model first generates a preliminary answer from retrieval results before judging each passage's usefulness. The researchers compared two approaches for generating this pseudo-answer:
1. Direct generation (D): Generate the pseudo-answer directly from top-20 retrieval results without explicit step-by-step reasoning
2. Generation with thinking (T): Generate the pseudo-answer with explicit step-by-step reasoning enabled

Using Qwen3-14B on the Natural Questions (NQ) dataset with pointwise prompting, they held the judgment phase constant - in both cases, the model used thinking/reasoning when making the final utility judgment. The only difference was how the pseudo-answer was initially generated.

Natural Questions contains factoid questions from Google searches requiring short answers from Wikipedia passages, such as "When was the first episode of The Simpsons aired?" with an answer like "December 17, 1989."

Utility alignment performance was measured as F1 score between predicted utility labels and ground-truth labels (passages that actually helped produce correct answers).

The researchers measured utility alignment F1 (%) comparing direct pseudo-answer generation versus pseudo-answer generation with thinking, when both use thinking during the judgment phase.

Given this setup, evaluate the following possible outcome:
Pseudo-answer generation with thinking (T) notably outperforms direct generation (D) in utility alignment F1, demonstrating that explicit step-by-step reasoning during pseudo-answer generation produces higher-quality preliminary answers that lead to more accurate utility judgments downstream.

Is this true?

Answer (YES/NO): YES